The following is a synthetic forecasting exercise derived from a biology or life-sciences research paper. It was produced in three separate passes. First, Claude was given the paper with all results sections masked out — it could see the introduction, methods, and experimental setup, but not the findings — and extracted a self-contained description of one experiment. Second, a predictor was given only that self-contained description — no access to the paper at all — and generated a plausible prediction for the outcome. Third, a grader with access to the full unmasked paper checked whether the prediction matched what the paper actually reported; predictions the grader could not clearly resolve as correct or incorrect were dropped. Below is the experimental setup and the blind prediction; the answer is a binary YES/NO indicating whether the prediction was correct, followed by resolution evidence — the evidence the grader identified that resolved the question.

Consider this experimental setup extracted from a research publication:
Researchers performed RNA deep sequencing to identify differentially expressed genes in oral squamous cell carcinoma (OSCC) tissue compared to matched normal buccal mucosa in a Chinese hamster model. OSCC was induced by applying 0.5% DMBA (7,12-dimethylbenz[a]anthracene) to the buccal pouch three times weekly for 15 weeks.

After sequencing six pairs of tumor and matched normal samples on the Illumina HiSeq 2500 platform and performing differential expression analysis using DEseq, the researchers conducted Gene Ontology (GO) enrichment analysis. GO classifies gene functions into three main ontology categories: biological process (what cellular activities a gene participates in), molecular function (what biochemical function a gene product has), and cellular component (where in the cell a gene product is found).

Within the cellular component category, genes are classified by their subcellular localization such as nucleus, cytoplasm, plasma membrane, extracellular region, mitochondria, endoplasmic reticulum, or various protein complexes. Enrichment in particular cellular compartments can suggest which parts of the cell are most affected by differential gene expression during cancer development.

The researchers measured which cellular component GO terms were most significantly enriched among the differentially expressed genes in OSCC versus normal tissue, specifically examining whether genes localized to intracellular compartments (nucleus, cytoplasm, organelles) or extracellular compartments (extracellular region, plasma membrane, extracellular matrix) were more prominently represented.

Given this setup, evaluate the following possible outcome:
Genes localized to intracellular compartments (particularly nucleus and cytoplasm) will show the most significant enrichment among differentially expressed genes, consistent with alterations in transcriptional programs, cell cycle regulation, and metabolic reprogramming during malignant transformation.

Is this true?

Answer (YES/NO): NO